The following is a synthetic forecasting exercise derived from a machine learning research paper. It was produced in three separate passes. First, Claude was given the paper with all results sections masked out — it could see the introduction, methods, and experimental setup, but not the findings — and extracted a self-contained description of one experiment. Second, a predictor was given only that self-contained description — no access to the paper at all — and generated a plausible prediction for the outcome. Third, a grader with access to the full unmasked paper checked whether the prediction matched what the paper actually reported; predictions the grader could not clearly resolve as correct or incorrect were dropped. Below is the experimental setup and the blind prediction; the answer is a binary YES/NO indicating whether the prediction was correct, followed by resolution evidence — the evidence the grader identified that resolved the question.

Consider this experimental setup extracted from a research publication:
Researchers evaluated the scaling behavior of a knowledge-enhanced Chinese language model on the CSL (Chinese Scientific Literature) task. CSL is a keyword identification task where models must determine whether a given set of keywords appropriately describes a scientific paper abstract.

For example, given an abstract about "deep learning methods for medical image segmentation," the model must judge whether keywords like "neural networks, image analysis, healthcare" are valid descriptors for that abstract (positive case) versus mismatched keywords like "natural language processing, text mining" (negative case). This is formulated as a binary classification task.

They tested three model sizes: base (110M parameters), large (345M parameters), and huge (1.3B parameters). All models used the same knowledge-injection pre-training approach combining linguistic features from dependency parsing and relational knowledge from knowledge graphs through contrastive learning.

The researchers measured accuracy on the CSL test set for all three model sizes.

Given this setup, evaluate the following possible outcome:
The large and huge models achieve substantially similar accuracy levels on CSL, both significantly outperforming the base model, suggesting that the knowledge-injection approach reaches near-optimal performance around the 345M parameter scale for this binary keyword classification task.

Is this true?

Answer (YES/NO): NO